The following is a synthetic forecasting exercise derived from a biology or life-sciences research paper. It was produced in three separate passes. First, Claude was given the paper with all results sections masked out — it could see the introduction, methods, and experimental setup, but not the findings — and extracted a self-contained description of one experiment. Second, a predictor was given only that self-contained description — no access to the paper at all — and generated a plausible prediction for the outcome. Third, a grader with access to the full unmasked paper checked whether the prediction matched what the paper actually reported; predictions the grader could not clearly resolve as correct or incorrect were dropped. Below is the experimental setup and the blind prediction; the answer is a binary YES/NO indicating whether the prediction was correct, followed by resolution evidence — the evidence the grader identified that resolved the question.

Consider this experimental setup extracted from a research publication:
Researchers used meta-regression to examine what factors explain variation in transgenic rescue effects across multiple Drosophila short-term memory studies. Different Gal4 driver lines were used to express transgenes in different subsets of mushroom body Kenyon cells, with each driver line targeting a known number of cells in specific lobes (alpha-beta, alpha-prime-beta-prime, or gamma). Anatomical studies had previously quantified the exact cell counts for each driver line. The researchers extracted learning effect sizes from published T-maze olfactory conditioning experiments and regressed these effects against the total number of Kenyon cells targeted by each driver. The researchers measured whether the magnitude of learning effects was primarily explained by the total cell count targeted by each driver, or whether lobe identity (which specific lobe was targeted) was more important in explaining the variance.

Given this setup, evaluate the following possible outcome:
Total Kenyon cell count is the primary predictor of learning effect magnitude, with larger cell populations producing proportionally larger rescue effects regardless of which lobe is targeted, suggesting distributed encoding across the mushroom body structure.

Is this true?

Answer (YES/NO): YES